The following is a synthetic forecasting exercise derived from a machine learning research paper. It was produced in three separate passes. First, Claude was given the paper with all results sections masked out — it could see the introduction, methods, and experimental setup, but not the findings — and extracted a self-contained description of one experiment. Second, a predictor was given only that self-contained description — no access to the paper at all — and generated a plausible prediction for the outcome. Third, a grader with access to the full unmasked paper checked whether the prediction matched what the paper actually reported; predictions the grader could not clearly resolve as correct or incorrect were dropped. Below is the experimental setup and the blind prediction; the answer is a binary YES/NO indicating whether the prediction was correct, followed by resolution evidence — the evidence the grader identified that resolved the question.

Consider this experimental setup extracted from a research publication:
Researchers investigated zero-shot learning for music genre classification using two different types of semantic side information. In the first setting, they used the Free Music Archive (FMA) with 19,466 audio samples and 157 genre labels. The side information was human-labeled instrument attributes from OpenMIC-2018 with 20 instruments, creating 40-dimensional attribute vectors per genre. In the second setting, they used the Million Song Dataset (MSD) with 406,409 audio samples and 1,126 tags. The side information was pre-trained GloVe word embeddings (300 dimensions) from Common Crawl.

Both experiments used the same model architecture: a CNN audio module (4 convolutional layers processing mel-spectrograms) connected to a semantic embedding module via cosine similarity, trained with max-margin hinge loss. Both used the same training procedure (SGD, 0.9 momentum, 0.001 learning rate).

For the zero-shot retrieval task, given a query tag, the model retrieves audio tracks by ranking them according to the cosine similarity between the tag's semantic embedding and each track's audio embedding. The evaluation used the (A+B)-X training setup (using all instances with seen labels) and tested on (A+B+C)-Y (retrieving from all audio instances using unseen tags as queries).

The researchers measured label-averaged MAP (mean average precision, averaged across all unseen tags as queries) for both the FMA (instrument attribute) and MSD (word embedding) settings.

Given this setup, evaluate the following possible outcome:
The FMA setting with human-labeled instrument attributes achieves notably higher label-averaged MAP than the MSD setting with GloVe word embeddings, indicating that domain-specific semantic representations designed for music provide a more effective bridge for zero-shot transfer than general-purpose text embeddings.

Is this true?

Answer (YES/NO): YES